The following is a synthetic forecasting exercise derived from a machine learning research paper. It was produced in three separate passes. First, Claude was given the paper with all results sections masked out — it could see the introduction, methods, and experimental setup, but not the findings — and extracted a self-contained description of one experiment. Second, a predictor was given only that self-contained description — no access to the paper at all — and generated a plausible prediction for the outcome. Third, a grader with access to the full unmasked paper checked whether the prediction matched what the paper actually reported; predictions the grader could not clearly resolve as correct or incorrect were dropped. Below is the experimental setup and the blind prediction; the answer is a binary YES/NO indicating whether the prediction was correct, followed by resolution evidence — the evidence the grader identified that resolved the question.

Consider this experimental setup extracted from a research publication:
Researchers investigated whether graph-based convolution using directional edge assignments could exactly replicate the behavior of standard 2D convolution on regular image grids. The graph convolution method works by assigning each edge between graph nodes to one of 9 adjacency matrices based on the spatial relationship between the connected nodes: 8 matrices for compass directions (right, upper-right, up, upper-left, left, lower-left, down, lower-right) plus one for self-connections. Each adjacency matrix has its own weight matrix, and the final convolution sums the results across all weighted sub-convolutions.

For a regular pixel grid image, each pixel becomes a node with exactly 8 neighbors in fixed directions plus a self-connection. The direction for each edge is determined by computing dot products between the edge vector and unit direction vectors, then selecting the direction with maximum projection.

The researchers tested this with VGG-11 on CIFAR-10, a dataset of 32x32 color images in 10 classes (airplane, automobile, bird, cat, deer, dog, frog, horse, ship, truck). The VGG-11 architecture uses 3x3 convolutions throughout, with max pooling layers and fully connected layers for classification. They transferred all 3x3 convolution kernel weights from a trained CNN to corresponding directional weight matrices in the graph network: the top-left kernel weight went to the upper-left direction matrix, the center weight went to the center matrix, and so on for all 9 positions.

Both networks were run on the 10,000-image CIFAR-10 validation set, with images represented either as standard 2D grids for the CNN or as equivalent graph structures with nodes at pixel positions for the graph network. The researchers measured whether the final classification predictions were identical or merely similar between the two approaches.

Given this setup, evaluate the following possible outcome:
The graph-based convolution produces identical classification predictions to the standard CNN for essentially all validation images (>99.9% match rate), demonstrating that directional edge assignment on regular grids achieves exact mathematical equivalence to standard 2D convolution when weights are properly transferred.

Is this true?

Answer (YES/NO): YES